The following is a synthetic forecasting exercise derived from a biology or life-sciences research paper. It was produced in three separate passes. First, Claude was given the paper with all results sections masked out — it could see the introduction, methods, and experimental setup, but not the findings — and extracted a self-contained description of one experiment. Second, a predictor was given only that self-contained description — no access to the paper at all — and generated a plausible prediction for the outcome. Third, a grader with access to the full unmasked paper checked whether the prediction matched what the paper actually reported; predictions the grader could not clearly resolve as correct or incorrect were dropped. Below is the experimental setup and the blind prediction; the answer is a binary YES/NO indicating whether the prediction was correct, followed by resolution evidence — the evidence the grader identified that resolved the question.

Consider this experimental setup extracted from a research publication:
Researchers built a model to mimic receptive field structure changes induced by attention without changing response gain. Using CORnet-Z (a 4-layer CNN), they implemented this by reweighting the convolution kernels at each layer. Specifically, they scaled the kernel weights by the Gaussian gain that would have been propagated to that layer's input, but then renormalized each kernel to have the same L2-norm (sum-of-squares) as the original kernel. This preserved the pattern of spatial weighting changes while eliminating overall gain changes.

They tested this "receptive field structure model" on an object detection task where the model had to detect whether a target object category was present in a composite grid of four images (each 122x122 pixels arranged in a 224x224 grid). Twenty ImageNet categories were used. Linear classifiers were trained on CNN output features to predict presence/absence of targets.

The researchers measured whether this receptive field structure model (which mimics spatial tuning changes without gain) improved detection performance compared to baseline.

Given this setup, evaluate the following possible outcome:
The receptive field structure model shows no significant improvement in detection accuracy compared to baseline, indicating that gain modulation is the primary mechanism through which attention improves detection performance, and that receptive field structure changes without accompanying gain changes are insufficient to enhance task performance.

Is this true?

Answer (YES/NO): YES